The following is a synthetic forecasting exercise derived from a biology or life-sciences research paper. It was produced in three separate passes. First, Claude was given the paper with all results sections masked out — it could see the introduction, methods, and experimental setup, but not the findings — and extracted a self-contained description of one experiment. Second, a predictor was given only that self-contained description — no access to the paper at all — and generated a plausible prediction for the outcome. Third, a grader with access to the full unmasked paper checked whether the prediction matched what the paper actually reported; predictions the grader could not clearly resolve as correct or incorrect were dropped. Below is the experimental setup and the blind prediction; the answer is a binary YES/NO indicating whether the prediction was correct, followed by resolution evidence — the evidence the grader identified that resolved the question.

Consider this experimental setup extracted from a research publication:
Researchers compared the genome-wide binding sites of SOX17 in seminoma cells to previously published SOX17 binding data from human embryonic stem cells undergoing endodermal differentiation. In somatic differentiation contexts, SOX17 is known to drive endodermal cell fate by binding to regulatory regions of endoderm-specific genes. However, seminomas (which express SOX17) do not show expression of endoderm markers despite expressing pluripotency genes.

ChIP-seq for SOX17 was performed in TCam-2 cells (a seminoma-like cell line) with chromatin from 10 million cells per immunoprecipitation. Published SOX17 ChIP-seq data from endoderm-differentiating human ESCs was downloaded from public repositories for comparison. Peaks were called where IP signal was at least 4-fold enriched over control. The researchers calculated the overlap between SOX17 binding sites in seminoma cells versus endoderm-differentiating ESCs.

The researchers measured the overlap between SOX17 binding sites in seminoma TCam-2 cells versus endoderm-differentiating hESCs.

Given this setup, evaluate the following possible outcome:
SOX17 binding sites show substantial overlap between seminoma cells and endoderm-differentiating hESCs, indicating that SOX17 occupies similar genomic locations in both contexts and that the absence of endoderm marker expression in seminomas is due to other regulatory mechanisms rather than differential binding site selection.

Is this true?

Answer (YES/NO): NO